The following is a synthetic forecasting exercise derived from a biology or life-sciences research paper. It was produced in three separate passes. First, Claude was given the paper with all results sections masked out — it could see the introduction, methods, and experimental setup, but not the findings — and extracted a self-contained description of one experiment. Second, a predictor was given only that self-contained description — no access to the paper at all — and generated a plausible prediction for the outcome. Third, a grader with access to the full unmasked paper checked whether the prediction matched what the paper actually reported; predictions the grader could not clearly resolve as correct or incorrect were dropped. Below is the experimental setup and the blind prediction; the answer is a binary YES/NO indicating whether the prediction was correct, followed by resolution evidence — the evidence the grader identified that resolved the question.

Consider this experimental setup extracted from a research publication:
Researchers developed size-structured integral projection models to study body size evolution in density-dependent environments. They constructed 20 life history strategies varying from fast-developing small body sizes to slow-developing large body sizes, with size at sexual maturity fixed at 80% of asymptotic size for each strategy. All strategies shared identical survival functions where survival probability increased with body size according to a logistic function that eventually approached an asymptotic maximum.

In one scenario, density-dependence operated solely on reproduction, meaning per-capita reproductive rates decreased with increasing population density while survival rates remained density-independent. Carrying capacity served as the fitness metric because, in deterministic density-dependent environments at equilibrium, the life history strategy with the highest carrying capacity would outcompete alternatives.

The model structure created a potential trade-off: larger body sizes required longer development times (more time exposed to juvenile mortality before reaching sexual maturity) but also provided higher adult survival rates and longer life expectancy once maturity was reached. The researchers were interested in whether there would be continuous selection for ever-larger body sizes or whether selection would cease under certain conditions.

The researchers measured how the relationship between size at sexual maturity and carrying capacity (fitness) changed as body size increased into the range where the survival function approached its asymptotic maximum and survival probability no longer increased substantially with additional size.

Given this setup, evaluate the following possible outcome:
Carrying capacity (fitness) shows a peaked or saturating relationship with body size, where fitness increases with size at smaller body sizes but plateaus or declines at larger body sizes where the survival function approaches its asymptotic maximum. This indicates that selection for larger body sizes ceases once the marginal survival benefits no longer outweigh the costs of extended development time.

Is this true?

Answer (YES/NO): NO